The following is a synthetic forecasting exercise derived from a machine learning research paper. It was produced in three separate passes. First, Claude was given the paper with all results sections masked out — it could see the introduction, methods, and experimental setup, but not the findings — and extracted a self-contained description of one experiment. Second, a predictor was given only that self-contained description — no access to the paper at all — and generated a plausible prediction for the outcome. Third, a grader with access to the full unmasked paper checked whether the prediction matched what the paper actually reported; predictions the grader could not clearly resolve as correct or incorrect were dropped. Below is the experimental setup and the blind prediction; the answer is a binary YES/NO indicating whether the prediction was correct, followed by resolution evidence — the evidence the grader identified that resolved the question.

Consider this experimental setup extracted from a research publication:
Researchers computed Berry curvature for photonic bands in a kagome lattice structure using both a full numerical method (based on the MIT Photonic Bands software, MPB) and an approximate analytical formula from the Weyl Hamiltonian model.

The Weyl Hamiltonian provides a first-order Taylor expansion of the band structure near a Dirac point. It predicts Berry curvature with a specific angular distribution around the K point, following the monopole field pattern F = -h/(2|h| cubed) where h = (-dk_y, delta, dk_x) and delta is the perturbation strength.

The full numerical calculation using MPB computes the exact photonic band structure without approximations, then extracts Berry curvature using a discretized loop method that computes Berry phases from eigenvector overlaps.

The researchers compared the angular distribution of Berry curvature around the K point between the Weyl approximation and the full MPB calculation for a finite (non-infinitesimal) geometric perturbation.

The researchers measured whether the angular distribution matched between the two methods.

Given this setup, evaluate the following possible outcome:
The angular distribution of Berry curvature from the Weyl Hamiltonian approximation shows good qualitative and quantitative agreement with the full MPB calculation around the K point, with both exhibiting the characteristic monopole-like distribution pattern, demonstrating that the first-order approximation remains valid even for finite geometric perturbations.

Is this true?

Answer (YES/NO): NO